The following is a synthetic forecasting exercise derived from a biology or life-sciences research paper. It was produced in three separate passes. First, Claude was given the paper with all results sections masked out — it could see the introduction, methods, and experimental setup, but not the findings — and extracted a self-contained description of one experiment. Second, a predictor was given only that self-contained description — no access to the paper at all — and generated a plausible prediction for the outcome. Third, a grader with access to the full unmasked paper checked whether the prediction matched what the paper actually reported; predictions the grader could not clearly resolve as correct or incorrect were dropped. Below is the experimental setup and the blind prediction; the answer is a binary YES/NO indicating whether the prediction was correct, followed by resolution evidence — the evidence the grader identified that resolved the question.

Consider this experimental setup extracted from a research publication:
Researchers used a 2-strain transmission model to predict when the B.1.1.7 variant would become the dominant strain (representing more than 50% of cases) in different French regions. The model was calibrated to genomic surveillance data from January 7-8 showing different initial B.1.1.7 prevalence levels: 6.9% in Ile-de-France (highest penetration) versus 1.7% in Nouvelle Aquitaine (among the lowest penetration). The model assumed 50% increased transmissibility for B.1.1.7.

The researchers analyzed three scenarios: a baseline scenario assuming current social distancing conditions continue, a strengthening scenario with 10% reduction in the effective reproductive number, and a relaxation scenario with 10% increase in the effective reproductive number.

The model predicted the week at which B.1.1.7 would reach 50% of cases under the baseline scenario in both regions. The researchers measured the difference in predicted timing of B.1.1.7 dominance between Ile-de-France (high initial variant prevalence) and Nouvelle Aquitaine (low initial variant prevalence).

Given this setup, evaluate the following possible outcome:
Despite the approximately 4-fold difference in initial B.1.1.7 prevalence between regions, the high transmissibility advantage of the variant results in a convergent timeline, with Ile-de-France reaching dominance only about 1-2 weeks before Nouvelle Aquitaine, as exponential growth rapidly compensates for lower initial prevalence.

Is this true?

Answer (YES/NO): NO